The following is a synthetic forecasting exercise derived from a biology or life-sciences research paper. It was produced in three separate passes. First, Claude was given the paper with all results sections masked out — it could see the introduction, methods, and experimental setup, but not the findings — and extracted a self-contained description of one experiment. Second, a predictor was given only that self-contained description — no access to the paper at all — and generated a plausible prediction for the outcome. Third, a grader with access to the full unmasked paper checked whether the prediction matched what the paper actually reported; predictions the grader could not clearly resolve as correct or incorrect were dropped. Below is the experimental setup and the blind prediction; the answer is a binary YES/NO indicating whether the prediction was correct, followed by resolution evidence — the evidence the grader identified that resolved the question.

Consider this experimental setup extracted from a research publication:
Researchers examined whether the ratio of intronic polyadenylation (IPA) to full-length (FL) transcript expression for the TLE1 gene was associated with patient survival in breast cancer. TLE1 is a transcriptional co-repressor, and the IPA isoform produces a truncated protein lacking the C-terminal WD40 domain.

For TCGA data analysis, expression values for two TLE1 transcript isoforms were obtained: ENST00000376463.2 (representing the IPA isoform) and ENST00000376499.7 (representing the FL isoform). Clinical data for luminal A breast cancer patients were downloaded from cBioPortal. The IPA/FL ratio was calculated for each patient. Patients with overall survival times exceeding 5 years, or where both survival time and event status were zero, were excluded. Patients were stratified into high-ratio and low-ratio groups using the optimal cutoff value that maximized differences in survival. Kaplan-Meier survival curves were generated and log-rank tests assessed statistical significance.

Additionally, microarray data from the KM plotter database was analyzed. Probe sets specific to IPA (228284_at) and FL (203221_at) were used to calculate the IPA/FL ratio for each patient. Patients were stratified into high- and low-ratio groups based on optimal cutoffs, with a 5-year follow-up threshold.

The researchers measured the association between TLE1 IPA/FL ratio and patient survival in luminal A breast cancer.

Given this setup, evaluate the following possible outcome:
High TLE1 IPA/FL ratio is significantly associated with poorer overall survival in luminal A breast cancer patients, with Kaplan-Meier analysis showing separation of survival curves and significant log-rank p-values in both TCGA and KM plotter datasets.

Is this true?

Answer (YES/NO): NO